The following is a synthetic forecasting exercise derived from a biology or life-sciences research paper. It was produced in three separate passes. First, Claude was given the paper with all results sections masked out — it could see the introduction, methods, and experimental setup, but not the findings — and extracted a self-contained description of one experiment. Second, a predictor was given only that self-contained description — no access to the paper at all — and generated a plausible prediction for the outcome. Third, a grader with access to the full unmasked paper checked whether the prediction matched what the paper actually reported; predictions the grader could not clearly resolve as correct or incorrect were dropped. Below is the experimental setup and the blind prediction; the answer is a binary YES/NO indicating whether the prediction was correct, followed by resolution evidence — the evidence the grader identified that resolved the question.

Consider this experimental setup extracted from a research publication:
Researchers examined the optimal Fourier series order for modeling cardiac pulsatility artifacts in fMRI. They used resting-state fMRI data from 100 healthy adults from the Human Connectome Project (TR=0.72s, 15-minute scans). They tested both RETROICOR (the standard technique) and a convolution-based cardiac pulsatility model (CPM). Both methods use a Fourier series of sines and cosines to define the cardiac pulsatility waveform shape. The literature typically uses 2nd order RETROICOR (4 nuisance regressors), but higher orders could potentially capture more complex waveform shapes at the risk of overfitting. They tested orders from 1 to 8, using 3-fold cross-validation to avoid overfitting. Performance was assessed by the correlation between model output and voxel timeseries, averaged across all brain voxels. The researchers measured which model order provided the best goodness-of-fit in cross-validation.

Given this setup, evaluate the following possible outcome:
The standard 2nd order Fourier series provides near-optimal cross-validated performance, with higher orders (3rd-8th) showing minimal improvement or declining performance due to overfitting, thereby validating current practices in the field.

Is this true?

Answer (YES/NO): NO